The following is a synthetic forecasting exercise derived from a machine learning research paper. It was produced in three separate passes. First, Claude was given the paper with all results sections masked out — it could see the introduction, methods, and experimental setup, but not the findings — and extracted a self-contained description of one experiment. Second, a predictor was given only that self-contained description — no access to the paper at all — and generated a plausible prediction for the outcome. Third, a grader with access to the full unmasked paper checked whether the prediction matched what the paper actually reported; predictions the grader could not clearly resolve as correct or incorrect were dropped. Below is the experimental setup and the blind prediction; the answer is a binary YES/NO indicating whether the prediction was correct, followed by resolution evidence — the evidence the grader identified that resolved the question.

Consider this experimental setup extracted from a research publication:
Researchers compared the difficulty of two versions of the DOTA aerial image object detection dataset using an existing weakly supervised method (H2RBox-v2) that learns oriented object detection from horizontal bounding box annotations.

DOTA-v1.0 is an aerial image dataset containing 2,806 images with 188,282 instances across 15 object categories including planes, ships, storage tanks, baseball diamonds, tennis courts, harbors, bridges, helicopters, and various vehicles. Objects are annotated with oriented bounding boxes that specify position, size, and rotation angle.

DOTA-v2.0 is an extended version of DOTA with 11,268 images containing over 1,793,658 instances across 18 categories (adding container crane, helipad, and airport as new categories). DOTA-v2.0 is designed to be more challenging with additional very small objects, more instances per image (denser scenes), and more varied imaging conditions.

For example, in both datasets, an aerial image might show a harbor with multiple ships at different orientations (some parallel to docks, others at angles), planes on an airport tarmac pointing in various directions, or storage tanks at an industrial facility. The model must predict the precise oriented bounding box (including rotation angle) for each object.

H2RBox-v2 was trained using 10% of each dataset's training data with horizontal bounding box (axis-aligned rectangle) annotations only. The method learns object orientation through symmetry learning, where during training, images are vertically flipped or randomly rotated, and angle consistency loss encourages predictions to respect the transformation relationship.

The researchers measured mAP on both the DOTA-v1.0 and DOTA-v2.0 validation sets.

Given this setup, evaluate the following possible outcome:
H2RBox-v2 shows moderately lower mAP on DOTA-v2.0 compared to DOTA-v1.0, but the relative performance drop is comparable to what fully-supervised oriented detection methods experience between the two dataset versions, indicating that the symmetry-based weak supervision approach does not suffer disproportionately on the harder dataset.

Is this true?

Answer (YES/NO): NO